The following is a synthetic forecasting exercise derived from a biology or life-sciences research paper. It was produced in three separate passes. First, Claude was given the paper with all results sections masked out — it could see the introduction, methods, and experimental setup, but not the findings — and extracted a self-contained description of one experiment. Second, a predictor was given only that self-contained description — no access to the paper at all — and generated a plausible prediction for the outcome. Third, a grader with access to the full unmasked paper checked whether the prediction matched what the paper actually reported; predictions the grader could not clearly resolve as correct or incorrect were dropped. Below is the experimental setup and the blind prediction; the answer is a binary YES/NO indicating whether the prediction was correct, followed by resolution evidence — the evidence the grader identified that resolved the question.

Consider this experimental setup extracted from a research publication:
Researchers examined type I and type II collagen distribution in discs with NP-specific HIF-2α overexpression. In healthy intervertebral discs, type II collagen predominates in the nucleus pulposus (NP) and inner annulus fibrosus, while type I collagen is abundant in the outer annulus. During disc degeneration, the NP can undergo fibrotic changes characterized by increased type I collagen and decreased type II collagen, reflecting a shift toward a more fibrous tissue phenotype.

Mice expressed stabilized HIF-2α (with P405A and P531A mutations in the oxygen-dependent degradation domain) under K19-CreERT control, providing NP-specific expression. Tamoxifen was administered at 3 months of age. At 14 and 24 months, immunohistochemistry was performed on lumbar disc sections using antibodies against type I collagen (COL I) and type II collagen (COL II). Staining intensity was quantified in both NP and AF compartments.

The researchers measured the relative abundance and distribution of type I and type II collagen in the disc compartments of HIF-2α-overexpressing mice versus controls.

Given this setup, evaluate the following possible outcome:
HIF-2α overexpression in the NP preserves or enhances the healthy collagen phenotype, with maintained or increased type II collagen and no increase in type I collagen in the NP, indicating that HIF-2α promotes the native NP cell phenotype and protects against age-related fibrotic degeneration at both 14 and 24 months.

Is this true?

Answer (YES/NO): NO